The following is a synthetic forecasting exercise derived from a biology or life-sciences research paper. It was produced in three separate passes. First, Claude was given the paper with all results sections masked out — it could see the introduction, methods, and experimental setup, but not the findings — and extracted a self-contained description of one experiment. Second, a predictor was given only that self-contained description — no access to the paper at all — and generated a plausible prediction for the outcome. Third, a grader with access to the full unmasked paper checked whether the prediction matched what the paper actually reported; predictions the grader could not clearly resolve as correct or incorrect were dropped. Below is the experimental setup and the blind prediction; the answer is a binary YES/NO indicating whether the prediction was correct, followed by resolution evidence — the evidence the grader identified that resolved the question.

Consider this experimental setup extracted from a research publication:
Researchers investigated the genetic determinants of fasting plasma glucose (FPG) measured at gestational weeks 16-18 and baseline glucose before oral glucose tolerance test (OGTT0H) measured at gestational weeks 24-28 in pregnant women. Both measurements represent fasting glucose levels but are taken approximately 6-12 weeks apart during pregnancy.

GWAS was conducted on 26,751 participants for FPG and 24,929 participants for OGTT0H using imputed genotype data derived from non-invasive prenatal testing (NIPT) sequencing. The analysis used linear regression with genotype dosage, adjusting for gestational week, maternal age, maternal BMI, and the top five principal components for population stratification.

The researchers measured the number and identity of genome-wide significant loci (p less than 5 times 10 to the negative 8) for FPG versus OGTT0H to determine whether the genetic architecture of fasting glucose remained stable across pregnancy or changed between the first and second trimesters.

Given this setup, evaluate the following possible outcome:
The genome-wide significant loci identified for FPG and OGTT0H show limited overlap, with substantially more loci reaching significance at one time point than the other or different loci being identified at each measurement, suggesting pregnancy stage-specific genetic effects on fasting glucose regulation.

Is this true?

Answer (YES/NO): NO